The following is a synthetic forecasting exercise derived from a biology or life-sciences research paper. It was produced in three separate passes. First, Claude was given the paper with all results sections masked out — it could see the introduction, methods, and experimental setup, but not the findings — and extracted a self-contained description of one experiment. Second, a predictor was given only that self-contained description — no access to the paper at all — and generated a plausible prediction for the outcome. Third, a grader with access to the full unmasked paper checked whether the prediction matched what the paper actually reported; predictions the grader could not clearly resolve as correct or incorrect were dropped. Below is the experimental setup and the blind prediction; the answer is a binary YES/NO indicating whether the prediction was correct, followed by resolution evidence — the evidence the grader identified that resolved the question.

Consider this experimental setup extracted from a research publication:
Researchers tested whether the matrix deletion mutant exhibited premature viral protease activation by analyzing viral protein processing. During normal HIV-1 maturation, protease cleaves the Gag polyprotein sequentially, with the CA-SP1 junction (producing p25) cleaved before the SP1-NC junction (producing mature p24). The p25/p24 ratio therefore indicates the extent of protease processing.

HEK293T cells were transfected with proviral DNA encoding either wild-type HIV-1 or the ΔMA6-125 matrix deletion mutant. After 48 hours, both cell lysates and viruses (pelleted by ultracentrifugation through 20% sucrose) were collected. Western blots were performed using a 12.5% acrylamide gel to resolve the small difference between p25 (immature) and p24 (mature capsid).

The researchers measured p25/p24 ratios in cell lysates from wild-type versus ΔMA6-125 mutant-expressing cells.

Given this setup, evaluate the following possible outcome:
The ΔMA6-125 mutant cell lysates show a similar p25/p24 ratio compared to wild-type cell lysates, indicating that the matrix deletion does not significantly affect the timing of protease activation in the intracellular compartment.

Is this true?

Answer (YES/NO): NO